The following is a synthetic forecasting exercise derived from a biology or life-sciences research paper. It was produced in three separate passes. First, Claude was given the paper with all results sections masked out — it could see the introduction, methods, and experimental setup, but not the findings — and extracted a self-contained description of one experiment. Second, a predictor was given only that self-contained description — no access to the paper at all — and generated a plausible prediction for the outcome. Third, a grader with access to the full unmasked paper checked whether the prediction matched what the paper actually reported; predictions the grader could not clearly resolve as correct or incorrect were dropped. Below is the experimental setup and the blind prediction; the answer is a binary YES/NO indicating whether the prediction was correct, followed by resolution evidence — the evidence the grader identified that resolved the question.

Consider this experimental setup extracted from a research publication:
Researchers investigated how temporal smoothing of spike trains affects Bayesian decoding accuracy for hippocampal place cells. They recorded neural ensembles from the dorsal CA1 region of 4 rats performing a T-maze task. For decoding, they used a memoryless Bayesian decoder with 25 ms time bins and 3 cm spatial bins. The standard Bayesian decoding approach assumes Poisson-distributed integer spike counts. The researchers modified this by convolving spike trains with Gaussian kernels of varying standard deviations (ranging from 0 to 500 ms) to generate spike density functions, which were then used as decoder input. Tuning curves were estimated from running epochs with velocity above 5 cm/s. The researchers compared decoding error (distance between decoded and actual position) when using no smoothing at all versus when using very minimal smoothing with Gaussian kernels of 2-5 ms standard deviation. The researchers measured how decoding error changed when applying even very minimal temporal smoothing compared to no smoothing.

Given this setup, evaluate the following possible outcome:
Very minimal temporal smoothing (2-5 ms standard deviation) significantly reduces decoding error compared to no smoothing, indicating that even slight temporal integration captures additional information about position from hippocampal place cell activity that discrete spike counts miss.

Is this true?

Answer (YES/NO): YES